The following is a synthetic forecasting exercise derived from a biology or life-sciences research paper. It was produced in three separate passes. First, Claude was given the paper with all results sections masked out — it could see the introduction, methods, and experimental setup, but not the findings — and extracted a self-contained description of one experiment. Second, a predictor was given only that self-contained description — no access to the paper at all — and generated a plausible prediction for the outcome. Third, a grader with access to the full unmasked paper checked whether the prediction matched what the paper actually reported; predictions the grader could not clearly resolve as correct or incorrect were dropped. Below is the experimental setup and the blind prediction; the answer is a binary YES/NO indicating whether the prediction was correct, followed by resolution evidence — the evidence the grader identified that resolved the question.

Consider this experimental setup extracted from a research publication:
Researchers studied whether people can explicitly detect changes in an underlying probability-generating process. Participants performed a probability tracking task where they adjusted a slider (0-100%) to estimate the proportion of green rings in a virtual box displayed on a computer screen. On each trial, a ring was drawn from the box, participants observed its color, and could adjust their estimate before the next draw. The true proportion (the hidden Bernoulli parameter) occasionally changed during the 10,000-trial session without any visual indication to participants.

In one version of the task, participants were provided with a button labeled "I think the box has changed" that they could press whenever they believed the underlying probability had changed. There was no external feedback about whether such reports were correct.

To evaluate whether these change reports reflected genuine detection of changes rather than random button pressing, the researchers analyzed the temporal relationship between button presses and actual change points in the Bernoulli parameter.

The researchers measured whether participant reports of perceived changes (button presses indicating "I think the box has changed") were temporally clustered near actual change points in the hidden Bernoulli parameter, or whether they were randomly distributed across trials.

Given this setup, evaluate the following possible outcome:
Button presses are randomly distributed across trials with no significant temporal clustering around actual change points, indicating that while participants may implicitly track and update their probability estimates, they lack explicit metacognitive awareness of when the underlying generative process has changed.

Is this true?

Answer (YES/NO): NO